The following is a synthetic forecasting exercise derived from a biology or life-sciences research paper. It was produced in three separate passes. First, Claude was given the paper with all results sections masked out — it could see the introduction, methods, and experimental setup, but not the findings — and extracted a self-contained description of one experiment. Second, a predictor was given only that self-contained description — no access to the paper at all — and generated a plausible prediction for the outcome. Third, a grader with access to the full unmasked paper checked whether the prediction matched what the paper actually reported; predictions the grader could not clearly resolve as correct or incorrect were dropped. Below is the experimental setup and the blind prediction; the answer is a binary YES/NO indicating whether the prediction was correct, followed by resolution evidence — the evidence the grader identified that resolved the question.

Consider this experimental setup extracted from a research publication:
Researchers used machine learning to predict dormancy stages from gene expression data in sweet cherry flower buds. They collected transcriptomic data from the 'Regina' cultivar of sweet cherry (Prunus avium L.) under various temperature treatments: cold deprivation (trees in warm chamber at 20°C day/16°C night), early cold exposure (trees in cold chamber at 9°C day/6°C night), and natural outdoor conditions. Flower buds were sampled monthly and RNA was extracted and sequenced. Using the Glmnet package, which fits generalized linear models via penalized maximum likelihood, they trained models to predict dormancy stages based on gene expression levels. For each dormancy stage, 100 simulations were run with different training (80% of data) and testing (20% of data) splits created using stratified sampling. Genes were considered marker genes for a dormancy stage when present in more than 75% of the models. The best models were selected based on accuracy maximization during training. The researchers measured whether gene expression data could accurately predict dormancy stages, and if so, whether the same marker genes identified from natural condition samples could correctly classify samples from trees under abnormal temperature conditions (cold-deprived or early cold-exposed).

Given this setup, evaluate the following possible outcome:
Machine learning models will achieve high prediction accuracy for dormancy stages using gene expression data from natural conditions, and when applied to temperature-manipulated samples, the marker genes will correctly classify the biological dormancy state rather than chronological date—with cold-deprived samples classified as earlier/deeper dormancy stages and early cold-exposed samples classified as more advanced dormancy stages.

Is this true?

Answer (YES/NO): NO